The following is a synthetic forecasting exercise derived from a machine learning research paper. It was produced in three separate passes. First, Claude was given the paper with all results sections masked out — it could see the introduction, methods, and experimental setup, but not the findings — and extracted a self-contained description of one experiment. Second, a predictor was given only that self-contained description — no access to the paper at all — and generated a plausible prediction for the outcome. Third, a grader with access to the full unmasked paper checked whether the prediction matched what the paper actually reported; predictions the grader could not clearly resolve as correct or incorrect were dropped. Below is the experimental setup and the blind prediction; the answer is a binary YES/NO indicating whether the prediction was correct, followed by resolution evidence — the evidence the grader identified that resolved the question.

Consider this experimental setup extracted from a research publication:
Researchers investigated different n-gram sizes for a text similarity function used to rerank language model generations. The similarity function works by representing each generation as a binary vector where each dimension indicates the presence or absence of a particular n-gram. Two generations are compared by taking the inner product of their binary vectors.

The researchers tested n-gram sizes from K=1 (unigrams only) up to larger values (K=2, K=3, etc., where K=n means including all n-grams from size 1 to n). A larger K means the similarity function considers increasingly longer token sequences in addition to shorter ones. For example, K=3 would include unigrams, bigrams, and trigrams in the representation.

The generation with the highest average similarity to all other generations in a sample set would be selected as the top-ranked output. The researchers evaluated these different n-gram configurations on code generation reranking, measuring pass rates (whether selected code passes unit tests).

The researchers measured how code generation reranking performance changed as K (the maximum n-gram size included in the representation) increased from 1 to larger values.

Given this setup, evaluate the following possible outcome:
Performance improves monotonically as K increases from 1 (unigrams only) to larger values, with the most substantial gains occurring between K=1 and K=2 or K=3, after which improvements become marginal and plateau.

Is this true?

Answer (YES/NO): NO